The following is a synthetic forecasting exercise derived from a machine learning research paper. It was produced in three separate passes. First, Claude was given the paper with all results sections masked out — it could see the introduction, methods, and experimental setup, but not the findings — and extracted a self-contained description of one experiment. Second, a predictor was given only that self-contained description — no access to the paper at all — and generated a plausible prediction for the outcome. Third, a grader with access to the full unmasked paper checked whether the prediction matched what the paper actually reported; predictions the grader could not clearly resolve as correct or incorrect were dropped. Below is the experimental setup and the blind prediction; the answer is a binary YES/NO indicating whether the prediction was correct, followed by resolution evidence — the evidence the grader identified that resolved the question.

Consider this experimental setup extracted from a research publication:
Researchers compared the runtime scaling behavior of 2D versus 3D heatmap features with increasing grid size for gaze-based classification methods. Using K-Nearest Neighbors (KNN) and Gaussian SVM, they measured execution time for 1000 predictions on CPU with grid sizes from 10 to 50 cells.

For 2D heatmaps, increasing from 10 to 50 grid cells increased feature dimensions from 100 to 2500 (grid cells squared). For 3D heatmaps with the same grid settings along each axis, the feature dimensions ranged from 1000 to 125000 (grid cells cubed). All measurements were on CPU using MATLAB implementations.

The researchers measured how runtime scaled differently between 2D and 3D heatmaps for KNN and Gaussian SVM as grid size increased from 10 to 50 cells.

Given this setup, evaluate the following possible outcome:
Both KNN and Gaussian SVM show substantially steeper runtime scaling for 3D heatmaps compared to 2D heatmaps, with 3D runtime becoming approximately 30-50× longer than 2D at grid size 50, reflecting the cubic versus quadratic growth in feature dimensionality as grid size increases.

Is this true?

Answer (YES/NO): NO